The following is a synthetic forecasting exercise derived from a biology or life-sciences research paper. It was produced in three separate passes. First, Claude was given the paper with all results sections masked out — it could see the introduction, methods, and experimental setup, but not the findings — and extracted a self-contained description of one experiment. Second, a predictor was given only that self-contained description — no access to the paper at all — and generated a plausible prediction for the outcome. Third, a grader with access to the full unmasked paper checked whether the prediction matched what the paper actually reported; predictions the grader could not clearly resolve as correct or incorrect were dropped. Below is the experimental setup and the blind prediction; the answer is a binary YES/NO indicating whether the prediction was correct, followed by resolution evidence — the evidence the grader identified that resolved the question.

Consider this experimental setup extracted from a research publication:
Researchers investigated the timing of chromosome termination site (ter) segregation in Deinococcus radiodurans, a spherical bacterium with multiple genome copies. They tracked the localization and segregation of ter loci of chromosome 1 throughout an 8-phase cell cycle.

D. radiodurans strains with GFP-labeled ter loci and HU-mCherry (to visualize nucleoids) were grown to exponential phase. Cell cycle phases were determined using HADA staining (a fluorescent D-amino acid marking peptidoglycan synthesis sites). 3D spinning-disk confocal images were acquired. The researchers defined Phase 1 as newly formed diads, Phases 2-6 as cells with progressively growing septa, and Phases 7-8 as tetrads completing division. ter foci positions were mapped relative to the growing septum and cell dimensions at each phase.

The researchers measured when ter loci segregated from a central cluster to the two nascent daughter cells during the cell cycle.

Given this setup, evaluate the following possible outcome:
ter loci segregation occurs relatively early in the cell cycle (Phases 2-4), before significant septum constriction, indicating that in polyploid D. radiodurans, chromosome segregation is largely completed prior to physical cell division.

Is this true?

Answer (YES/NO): NO